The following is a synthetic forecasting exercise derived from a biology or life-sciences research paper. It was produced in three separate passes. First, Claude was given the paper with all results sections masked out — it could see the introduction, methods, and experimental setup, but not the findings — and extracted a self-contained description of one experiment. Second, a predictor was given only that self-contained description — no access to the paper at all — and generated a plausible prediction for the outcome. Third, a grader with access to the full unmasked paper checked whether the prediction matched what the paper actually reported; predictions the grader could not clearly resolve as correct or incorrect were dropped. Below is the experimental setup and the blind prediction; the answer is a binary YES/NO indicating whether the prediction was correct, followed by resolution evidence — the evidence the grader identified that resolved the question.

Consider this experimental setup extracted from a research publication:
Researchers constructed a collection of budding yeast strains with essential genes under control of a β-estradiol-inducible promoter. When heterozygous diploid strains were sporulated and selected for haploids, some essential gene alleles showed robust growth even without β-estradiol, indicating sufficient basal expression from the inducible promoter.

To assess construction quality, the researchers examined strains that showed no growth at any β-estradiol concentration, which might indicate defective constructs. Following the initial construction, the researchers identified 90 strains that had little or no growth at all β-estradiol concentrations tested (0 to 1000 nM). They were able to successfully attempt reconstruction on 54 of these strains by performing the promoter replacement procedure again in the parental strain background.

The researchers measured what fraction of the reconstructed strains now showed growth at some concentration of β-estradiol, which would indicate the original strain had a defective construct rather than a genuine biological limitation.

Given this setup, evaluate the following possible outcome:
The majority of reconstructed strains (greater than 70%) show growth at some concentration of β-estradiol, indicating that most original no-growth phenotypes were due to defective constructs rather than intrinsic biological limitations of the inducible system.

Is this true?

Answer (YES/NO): YES